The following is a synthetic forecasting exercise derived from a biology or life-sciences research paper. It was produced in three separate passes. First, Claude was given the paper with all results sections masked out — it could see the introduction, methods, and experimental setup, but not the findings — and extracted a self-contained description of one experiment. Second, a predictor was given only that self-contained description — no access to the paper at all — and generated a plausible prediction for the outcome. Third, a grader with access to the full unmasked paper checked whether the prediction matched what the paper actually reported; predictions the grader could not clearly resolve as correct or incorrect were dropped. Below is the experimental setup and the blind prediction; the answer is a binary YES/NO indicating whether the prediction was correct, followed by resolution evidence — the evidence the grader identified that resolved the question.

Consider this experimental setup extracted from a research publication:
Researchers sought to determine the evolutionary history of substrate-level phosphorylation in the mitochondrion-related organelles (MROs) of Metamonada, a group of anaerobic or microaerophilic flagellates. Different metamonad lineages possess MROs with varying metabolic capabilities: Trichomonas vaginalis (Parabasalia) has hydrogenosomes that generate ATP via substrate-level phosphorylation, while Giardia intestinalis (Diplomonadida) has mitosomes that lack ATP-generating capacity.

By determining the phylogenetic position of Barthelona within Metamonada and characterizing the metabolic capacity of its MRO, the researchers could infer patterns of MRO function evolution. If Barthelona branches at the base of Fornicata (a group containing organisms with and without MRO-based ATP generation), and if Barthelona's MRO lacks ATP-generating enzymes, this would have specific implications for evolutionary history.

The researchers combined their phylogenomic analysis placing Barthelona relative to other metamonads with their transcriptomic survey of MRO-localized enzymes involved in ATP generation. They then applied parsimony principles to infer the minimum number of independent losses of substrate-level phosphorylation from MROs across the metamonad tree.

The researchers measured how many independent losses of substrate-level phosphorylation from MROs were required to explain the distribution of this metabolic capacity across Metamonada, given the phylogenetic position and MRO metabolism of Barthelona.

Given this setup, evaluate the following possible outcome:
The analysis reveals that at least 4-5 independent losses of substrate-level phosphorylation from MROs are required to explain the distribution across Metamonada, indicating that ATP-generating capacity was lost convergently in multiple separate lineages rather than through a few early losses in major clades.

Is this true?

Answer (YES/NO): NO